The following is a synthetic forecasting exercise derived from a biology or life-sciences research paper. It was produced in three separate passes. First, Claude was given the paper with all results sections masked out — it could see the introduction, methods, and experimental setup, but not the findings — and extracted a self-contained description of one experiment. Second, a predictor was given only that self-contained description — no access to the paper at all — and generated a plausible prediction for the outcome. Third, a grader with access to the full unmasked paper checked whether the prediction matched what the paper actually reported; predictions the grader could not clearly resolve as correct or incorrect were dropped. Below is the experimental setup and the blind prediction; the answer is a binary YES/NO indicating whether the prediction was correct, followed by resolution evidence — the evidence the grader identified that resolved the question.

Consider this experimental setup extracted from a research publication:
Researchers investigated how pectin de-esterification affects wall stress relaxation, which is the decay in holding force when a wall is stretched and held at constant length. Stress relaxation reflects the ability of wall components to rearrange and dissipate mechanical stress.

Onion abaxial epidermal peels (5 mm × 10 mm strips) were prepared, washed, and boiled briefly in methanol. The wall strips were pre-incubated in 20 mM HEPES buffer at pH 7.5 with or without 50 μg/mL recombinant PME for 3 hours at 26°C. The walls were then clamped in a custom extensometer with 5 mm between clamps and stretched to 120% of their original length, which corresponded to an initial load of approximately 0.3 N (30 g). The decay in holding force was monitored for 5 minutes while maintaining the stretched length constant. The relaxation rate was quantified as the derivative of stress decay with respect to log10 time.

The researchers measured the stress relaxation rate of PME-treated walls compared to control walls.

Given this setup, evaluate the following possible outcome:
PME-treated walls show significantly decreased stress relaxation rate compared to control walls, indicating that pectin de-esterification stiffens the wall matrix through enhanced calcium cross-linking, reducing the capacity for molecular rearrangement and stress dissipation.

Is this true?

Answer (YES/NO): NO